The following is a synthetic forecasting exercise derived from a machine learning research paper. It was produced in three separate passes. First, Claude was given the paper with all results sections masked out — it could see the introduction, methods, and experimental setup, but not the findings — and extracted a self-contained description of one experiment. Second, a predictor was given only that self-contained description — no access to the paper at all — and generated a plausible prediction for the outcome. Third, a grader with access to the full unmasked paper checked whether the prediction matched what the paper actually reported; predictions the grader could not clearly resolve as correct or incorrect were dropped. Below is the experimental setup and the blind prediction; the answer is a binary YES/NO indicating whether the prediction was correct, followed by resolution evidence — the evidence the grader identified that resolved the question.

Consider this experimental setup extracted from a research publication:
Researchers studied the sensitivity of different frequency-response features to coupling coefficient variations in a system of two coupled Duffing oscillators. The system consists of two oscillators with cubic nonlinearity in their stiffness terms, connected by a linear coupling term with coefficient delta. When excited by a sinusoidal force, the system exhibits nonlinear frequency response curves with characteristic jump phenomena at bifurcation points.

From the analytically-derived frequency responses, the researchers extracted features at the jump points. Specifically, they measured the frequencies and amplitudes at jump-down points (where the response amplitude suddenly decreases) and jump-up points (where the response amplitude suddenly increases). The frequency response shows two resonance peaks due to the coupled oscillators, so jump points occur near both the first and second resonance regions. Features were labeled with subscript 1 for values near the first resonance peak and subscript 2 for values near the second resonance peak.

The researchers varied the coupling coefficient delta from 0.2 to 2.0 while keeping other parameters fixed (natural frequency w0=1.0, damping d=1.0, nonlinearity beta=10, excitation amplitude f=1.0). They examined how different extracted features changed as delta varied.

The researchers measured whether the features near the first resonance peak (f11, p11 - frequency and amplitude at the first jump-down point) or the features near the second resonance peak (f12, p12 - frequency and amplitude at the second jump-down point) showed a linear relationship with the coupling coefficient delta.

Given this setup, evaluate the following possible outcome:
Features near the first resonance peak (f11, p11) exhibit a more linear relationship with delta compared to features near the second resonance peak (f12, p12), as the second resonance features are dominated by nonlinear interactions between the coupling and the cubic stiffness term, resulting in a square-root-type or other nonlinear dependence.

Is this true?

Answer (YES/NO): NO